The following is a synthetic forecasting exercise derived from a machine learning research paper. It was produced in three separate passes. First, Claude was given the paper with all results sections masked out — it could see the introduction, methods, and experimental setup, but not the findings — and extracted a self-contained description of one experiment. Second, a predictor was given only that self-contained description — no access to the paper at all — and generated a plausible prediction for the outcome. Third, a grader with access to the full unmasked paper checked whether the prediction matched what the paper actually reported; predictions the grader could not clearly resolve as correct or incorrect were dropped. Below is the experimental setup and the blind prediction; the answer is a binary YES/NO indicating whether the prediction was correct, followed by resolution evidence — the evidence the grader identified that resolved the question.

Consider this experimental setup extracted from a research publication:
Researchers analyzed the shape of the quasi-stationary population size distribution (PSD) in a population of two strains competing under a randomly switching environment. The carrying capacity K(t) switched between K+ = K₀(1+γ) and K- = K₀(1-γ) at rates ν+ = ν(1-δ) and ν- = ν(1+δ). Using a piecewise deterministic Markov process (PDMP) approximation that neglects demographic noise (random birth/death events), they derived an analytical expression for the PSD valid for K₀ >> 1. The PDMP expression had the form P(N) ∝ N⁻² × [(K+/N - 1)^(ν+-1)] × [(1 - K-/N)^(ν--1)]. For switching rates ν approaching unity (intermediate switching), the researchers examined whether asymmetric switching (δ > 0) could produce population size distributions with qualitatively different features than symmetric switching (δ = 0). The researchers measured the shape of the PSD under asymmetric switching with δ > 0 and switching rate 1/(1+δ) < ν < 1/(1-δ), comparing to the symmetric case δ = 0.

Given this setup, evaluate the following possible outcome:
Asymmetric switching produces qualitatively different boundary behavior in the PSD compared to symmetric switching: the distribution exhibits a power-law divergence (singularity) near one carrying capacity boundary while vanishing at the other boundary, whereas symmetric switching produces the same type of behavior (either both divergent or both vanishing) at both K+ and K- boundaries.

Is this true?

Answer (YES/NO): YES